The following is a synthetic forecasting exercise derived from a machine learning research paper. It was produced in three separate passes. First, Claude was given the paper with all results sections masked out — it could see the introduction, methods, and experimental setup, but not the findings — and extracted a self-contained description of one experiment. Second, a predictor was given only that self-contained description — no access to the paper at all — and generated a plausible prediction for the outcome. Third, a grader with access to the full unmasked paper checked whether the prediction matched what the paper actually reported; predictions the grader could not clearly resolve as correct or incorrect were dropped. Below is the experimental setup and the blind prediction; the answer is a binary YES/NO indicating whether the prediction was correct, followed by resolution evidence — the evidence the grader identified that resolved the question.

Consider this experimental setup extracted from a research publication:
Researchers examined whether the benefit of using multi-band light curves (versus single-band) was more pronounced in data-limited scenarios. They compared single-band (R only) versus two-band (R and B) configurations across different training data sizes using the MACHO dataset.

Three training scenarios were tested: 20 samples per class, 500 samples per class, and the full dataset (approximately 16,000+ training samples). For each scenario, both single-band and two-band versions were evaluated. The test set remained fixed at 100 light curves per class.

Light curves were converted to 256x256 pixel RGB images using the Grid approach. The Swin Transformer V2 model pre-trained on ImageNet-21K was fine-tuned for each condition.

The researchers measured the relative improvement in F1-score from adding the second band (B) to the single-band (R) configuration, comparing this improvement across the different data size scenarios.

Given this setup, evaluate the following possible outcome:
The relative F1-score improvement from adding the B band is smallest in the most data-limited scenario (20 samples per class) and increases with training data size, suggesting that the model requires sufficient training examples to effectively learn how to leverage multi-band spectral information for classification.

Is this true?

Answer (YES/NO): NO